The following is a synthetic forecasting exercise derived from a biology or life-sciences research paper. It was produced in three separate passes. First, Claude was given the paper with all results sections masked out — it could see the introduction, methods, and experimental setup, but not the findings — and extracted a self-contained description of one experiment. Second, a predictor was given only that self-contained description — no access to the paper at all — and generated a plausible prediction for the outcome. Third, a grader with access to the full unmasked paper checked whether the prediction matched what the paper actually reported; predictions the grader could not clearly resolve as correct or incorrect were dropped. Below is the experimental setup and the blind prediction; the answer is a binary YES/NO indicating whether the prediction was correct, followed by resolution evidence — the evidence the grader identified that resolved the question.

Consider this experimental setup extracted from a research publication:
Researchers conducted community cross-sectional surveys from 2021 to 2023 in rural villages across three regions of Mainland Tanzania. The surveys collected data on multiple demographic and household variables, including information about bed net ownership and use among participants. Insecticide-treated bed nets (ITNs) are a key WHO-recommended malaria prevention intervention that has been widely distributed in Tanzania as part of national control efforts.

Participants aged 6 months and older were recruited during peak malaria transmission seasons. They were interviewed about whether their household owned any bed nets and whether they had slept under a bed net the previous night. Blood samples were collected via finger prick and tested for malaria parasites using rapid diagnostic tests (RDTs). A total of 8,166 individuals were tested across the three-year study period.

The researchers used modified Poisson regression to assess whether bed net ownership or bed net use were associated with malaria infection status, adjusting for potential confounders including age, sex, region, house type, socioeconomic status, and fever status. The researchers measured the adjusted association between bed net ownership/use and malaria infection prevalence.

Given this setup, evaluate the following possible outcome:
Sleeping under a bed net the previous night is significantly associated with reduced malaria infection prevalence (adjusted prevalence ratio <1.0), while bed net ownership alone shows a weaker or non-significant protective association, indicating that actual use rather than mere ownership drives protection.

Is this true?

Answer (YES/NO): NO